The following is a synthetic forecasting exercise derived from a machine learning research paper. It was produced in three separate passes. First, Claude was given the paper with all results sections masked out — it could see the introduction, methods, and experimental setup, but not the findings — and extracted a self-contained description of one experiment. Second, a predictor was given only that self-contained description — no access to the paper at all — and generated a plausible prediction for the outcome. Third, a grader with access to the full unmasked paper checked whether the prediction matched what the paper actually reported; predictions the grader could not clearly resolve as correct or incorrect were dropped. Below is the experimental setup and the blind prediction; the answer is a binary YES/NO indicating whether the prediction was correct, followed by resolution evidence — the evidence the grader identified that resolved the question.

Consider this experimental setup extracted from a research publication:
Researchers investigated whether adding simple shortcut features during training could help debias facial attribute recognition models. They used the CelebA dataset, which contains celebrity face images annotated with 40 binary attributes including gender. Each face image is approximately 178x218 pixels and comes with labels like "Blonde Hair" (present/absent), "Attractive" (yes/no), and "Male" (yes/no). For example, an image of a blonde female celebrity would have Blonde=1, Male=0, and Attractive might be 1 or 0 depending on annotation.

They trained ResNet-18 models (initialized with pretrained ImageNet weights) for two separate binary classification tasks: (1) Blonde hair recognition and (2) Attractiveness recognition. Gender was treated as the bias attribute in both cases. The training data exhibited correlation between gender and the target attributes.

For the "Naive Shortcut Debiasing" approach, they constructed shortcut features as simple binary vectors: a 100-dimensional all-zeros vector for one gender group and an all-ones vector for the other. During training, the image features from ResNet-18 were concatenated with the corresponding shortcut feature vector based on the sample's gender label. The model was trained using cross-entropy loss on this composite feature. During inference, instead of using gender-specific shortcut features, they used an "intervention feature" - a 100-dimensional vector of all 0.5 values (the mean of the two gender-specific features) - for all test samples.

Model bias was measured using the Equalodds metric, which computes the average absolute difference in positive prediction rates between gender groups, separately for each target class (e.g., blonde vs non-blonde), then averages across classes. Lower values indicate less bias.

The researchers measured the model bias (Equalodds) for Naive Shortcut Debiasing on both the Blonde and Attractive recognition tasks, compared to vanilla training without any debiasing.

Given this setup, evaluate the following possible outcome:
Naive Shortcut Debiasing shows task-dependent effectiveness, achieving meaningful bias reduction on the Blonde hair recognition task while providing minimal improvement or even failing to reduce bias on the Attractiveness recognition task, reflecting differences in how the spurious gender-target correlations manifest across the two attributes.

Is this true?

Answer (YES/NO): YES